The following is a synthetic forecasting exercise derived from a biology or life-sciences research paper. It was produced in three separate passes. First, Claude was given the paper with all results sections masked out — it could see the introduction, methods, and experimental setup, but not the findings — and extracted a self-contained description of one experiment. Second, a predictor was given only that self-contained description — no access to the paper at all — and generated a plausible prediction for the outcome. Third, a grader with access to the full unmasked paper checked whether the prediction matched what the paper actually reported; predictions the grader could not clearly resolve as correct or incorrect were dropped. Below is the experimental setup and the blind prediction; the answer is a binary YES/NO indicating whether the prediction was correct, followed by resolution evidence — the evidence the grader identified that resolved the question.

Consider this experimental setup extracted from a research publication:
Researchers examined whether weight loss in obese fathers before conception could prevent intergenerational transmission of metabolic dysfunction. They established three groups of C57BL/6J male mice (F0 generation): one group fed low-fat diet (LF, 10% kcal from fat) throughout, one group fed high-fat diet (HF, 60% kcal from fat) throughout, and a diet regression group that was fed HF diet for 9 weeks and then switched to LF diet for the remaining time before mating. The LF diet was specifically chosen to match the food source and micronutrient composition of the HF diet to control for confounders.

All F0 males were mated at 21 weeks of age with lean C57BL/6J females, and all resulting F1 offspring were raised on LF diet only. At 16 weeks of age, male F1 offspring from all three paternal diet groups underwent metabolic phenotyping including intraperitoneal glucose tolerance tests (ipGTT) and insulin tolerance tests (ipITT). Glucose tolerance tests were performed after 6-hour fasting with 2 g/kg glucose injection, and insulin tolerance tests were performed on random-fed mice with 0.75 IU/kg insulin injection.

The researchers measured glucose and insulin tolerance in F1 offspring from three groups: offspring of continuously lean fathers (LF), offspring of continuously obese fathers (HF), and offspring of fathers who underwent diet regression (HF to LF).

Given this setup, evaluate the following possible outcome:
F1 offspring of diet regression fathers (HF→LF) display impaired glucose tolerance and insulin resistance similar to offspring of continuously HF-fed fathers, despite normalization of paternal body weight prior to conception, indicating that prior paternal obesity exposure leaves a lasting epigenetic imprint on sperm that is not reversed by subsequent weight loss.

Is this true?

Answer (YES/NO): NO